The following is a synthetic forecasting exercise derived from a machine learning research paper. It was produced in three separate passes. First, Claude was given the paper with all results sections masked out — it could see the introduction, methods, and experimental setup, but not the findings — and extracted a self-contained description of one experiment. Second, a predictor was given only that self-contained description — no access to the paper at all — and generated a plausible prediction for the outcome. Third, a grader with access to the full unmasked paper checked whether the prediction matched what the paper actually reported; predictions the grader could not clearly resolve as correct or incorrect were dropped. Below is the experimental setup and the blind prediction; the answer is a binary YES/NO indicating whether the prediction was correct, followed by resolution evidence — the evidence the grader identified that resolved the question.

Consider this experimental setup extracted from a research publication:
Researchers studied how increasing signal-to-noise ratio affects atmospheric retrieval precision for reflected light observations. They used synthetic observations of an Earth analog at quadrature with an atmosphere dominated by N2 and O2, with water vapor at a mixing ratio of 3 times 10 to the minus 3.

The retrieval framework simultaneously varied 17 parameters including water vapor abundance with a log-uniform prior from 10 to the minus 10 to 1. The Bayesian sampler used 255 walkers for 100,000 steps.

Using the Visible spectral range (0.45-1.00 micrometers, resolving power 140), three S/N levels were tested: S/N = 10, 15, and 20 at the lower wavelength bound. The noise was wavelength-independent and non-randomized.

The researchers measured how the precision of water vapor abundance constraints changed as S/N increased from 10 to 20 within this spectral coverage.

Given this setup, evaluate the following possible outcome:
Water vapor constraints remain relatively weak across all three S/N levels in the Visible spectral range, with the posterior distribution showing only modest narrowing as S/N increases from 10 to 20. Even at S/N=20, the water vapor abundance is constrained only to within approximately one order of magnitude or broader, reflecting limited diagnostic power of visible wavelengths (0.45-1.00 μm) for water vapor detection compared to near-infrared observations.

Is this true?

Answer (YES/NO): NO